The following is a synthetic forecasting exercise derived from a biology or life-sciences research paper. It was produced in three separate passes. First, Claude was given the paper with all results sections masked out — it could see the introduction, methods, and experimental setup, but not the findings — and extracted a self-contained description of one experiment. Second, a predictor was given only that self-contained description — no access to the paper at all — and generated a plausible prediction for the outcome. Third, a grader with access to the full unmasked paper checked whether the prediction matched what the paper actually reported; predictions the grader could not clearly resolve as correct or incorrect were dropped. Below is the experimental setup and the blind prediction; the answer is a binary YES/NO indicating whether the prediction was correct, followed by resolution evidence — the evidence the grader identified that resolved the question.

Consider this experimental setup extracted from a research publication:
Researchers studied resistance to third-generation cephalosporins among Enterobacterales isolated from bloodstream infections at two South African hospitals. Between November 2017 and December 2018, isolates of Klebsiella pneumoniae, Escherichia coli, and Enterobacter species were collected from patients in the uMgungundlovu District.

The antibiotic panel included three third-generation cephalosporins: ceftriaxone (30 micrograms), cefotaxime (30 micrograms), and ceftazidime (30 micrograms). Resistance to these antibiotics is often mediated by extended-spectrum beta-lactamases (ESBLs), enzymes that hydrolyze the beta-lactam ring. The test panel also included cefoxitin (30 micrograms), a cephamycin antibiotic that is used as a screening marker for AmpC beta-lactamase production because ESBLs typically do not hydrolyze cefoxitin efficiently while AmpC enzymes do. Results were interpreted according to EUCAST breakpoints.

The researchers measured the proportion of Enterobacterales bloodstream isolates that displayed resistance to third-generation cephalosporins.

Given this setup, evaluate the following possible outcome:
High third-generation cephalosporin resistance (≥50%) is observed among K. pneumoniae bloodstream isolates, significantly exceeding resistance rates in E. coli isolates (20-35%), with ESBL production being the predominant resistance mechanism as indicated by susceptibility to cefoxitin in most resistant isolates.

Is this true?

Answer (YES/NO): NO